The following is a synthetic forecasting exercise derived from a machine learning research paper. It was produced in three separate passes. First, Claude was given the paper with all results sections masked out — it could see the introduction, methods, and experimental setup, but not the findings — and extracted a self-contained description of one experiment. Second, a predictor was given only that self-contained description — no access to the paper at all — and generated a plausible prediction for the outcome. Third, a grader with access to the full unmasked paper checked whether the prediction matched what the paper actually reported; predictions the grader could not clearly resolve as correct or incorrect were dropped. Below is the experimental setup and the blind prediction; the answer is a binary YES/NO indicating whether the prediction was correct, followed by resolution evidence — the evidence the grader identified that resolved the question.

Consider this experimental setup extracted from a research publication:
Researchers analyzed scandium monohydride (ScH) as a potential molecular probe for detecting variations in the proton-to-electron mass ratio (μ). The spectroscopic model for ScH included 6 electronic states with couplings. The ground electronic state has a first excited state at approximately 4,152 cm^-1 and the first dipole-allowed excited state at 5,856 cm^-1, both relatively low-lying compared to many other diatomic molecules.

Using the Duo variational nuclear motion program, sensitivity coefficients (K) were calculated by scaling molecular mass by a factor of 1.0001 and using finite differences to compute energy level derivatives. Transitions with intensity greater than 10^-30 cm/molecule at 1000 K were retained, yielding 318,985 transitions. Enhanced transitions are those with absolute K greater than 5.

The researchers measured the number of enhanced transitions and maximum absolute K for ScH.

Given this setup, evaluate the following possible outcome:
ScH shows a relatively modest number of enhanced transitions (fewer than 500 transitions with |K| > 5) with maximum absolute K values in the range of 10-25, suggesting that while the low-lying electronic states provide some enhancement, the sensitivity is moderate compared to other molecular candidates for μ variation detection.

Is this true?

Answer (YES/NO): NO